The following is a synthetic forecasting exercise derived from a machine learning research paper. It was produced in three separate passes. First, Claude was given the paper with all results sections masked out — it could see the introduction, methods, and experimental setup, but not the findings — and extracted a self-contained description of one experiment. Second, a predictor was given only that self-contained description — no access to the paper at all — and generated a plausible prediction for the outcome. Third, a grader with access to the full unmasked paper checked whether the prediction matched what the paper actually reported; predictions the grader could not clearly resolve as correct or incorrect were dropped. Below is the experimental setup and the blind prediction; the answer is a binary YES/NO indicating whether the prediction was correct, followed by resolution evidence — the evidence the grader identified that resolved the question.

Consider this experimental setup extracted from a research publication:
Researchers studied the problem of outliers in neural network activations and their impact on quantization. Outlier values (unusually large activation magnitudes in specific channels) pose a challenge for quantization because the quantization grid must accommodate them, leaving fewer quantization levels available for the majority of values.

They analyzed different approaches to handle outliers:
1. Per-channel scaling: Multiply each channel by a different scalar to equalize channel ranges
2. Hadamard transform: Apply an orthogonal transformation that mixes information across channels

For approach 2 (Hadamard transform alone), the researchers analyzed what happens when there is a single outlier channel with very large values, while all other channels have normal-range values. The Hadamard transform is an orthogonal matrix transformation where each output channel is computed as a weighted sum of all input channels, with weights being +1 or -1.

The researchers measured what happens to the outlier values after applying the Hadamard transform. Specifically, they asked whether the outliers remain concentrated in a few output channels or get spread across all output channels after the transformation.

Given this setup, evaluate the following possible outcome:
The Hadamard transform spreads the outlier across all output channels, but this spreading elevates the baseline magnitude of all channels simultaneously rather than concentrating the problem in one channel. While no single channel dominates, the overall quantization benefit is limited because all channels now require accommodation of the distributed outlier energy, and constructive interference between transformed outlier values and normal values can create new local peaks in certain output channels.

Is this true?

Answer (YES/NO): NO